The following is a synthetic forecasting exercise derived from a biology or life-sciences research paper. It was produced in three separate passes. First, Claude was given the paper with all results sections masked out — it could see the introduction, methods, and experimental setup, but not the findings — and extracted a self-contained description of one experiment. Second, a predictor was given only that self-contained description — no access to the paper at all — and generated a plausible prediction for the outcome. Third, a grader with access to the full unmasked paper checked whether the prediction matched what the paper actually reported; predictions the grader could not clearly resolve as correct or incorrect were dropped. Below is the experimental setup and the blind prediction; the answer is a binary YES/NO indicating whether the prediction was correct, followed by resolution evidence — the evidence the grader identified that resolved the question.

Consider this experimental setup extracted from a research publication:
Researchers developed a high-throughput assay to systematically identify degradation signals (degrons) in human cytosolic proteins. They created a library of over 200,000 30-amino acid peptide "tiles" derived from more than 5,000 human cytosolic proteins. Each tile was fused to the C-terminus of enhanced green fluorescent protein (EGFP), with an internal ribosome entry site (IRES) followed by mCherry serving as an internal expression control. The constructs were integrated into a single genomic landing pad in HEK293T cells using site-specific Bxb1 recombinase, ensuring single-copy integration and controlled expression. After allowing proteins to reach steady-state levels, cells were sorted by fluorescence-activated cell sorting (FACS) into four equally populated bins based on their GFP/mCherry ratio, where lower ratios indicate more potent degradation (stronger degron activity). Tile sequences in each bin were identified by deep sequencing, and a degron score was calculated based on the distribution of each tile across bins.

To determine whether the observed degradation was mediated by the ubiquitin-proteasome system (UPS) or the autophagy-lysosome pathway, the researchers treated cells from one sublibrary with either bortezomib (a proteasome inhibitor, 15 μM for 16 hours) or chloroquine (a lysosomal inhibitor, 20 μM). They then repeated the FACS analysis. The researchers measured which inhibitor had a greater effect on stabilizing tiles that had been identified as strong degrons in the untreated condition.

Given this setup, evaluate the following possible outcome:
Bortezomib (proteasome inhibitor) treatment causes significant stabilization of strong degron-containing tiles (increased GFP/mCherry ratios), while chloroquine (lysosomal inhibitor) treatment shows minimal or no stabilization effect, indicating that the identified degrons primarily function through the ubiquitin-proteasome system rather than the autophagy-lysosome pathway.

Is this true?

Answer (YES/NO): YES